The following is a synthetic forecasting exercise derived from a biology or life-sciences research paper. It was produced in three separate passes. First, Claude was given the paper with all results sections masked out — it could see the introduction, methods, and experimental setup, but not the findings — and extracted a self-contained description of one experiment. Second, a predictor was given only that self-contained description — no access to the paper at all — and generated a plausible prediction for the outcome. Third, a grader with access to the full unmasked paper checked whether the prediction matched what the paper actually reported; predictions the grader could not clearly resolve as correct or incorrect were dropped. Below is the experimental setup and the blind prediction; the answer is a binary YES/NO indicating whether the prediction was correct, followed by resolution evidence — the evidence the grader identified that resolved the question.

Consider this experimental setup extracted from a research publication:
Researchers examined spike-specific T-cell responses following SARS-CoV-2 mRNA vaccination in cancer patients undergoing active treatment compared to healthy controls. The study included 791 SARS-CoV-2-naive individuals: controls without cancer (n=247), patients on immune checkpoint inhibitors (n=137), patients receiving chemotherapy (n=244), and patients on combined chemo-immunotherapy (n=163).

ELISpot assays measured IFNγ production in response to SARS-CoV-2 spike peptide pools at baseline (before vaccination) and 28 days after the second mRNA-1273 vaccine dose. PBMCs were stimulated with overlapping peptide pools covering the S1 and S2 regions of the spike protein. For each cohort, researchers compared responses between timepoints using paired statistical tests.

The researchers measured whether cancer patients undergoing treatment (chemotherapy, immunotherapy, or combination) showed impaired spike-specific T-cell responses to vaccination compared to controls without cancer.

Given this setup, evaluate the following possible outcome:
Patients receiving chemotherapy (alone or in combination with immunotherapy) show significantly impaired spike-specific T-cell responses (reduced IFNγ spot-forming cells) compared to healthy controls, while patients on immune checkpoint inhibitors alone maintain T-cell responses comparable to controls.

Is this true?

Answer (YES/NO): NO